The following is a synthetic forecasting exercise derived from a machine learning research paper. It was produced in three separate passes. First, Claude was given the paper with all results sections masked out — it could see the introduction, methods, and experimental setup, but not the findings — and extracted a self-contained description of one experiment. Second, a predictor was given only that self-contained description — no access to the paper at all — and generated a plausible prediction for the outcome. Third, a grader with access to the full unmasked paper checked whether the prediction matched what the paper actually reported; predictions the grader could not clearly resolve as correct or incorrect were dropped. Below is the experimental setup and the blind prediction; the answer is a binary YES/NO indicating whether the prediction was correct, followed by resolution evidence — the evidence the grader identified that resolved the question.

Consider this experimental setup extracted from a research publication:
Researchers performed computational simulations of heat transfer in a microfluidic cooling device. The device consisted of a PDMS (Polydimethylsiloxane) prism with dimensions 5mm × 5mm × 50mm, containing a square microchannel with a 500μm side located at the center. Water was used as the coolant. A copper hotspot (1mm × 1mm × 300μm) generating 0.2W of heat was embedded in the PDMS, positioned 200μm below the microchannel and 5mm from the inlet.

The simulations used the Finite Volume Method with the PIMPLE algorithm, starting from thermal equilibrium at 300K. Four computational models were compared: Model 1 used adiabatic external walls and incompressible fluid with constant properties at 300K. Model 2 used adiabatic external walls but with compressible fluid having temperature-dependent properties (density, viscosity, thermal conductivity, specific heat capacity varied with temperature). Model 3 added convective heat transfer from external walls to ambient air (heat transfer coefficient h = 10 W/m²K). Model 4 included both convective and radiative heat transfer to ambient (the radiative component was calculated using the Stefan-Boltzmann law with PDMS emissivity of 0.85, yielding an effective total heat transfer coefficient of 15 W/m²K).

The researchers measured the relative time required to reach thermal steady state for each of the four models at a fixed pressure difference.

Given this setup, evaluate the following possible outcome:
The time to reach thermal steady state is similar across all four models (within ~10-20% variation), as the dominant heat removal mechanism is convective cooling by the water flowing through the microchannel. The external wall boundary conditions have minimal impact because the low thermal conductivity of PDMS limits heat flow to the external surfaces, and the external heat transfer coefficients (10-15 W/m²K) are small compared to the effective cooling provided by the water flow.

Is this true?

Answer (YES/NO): NO